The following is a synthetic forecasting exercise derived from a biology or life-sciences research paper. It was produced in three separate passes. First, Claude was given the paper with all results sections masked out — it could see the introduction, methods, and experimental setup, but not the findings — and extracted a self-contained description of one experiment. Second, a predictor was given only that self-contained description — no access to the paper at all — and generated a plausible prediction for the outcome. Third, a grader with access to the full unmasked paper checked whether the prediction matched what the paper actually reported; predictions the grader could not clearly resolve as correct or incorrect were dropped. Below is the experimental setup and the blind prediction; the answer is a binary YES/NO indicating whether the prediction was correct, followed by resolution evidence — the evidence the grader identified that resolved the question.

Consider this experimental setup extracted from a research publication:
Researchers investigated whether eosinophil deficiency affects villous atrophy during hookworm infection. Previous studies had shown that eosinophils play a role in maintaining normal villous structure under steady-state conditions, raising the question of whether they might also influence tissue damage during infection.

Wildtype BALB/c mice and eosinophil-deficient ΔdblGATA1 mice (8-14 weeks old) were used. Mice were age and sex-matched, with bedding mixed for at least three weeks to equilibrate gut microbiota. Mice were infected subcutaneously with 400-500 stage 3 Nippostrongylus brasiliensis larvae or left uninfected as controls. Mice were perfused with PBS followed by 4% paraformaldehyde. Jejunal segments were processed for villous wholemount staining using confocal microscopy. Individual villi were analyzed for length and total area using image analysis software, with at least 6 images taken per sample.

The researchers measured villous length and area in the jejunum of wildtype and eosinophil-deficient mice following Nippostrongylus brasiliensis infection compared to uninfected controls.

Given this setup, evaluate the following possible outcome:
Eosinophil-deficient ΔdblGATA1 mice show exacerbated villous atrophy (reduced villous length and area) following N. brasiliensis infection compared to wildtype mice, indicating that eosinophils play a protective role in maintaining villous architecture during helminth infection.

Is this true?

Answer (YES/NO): NO